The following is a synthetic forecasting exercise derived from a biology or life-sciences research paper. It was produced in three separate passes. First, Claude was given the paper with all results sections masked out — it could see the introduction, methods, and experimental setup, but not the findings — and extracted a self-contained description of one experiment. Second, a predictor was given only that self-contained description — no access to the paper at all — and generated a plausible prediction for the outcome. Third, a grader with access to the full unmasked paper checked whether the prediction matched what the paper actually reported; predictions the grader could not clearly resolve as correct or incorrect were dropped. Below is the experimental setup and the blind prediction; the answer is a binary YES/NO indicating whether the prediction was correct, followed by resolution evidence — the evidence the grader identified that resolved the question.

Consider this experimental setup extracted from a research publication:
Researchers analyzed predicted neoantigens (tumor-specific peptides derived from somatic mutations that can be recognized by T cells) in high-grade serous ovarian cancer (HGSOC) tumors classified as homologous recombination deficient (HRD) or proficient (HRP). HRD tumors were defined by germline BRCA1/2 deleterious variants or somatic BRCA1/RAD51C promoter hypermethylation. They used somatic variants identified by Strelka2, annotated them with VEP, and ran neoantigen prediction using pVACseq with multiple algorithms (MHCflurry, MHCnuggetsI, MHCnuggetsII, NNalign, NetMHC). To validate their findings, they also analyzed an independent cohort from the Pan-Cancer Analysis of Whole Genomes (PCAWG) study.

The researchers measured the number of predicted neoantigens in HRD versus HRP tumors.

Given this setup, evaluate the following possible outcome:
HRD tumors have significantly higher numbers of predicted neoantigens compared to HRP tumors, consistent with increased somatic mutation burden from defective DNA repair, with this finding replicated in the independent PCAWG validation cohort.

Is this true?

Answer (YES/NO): YES